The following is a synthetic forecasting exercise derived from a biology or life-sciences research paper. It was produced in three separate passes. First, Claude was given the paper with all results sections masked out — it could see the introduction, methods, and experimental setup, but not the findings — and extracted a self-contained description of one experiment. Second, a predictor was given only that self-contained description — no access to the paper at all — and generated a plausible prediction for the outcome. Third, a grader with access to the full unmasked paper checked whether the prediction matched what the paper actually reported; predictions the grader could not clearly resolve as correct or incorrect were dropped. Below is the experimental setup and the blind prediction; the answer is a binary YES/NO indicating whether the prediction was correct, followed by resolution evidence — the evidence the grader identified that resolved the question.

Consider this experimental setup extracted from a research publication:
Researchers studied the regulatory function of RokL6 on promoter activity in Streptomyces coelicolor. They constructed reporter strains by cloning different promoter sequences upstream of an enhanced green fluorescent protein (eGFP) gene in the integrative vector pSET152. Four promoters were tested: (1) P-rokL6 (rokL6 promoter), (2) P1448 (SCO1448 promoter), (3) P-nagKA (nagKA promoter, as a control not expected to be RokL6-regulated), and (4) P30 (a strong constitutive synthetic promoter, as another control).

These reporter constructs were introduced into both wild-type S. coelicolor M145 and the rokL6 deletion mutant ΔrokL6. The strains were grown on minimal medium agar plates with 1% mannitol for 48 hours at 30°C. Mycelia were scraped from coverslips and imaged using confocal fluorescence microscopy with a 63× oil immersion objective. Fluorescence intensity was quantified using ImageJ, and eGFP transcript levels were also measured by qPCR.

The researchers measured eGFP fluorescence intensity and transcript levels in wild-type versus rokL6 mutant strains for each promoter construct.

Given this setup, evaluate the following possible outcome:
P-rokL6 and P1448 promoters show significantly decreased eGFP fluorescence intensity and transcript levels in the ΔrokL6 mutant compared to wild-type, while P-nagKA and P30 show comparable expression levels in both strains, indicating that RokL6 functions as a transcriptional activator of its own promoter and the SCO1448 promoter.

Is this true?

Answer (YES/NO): NO